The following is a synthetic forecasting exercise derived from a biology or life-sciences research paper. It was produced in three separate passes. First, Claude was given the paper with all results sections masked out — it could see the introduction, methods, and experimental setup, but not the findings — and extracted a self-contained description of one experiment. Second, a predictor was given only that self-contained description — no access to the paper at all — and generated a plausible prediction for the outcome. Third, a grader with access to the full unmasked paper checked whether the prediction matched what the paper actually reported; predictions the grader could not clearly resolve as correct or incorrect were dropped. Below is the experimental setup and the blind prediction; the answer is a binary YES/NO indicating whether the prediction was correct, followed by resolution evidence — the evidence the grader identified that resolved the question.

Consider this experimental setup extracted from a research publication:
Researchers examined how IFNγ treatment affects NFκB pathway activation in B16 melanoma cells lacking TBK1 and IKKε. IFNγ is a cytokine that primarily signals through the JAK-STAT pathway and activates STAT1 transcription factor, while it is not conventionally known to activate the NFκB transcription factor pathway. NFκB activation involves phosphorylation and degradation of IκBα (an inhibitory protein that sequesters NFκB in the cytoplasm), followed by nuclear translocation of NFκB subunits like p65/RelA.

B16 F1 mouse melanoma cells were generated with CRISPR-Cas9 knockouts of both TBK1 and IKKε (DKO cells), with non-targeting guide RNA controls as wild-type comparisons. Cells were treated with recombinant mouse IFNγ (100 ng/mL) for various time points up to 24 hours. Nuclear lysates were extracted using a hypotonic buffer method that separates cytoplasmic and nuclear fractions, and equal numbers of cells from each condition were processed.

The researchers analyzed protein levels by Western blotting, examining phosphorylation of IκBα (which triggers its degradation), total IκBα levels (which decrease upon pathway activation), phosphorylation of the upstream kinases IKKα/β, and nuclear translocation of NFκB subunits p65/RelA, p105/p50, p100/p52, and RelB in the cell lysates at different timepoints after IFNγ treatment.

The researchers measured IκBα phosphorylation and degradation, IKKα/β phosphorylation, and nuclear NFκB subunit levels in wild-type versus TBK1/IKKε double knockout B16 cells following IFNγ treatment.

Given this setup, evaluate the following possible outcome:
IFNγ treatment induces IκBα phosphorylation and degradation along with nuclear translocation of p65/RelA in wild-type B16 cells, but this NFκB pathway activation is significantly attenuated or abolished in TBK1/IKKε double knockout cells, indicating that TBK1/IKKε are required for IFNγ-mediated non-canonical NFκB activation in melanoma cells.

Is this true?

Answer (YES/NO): NO